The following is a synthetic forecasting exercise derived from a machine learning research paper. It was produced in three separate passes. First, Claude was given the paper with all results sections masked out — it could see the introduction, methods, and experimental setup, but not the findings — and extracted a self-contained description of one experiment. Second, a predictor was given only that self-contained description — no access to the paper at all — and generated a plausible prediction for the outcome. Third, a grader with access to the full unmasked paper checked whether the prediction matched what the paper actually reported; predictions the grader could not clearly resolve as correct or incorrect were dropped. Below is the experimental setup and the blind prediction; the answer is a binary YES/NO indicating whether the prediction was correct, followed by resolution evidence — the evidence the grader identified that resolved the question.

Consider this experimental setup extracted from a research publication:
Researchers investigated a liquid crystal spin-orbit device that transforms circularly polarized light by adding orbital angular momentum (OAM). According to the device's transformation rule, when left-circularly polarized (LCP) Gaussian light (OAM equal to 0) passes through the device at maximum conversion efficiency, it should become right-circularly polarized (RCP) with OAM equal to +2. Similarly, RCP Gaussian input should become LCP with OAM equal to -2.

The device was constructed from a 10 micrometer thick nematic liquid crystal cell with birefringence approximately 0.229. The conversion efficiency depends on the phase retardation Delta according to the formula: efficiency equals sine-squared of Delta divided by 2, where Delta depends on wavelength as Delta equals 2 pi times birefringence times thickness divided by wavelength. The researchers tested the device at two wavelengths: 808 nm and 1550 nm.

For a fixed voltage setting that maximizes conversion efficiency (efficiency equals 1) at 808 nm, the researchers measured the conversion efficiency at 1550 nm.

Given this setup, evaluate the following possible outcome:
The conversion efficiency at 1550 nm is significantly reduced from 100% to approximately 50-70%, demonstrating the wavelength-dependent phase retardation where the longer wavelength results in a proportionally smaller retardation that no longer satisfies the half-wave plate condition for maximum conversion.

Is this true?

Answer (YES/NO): NO